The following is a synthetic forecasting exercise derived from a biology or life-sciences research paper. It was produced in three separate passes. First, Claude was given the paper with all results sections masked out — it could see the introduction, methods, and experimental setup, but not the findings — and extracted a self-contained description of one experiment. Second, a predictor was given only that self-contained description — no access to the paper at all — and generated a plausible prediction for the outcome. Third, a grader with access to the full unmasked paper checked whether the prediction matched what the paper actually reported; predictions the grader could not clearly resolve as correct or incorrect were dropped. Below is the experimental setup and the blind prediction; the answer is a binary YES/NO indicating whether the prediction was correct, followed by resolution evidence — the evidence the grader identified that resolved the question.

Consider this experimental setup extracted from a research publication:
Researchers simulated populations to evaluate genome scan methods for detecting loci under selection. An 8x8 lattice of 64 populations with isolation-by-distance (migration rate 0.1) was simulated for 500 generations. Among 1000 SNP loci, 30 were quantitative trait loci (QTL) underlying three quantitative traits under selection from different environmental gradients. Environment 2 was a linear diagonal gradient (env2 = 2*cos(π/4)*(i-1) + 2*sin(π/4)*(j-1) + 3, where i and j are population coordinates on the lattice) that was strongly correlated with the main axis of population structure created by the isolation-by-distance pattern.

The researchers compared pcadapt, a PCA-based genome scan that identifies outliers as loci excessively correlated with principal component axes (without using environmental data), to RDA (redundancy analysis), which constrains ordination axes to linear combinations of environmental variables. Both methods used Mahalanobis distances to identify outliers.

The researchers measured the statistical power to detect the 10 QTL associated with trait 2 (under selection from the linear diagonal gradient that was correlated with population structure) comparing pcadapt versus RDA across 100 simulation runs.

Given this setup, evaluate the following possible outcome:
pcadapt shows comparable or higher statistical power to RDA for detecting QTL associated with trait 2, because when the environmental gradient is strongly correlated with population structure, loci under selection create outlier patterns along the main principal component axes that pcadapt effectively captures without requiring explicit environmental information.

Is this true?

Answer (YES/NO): YES